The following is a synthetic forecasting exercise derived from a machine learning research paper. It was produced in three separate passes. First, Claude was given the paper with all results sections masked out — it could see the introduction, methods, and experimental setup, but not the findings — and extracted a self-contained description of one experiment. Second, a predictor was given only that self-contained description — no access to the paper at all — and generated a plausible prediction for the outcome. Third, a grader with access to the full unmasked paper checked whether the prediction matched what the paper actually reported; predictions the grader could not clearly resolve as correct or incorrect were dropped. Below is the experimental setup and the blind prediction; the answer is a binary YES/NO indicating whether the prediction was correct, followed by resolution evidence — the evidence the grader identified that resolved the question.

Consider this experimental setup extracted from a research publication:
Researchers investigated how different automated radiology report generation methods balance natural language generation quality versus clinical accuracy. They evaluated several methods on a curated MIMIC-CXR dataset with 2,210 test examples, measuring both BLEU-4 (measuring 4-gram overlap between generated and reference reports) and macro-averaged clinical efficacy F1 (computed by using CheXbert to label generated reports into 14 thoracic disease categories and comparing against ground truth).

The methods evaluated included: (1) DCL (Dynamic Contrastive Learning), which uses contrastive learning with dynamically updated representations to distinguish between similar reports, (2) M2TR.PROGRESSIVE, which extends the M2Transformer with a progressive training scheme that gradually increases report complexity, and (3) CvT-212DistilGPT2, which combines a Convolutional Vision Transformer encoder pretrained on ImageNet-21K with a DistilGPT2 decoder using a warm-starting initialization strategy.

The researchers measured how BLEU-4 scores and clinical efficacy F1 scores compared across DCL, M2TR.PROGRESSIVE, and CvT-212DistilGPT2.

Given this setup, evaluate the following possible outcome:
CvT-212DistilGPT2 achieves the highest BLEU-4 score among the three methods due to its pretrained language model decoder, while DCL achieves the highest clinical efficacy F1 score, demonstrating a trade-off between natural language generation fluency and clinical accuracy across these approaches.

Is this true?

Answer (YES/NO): NO